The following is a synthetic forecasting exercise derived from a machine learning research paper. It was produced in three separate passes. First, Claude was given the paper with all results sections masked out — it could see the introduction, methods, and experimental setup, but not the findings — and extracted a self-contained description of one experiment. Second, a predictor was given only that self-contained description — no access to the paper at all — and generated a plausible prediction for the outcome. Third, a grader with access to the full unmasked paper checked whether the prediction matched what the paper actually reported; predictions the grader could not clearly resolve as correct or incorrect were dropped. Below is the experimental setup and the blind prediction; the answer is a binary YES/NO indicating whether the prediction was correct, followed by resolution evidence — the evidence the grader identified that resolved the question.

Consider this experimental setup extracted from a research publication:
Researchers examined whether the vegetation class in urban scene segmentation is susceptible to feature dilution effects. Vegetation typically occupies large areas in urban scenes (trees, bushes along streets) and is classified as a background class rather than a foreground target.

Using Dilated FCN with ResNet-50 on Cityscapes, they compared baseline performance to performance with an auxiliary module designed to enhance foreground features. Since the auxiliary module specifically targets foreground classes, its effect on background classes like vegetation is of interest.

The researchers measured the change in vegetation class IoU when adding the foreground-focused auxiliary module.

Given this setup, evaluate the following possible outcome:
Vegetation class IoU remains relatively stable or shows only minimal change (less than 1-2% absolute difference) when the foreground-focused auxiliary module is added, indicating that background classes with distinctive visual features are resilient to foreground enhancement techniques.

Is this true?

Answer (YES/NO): YES